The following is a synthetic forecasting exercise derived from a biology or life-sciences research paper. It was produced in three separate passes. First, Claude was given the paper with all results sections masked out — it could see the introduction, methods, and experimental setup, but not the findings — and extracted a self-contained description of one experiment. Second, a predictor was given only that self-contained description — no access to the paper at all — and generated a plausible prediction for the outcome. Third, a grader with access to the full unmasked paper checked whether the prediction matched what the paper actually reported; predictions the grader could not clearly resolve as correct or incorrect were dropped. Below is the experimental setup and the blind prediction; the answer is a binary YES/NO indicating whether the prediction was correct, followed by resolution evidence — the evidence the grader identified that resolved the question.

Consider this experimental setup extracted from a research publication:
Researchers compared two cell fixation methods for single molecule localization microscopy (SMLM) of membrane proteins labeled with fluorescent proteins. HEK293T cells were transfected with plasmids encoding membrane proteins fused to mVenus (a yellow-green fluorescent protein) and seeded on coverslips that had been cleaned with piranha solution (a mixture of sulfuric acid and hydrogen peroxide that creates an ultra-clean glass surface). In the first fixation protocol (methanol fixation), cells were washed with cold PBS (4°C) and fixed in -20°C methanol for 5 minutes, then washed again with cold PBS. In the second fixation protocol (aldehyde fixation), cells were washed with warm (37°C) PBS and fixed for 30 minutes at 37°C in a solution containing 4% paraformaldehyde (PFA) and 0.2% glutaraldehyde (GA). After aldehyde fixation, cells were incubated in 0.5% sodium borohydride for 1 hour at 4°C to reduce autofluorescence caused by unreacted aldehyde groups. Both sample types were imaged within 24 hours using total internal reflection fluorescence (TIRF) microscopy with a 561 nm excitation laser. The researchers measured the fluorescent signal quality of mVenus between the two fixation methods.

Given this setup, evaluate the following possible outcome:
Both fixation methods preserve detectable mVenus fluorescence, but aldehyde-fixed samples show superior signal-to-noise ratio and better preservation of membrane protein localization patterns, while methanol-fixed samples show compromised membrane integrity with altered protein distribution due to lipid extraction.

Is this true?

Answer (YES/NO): NO